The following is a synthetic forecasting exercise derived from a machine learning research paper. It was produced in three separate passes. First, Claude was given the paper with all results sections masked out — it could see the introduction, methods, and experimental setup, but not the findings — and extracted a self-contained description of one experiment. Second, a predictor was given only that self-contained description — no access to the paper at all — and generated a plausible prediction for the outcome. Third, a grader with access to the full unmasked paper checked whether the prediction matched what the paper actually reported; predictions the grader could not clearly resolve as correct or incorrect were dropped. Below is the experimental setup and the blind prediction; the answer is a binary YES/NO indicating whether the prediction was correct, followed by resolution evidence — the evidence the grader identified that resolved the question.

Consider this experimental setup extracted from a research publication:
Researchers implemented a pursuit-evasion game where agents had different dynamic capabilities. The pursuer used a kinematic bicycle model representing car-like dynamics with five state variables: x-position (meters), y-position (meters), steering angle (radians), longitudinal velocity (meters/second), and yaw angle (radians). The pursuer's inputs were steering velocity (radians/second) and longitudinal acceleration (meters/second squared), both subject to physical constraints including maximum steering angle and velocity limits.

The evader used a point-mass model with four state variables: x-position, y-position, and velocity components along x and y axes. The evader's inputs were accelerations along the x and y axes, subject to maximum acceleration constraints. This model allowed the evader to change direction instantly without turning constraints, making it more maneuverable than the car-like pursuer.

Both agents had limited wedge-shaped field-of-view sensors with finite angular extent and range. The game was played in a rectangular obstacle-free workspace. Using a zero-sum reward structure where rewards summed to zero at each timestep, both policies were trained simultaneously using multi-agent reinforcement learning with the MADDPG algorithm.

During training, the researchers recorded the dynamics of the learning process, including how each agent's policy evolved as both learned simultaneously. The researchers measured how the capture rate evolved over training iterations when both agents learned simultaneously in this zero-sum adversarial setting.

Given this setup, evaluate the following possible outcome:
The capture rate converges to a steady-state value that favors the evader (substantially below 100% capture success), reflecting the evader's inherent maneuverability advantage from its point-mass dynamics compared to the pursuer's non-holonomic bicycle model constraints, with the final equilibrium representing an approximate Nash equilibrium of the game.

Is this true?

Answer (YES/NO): NO